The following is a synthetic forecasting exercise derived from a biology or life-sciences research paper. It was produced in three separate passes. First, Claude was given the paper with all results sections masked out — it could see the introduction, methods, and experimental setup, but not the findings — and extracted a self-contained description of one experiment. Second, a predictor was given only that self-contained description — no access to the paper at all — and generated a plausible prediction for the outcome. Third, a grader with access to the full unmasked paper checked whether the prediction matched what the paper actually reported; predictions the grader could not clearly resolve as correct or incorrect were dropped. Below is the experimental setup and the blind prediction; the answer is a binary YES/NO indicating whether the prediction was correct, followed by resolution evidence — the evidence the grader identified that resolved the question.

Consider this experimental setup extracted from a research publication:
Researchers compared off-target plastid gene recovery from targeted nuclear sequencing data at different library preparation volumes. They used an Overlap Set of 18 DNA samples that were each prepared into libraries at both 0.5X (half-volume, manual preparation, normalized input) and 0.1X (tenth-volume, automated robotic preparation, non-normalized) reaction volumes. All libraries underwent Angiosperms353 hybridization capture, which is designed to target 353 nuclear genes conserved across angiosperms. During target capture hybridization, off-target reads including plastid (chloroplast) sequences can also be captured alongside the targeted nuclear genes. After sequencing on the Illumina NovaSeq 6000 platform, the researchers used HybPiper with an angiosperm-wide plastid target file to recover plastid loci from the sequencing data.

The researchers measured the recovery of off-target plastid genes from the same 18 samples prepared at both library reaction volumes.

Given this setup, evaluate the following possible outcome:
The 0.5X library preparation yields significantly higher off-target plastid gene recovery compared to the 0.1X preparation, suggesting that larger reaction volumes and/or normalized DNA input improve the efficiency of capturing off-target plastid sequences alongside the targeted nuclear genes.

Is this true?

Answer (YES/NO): NO